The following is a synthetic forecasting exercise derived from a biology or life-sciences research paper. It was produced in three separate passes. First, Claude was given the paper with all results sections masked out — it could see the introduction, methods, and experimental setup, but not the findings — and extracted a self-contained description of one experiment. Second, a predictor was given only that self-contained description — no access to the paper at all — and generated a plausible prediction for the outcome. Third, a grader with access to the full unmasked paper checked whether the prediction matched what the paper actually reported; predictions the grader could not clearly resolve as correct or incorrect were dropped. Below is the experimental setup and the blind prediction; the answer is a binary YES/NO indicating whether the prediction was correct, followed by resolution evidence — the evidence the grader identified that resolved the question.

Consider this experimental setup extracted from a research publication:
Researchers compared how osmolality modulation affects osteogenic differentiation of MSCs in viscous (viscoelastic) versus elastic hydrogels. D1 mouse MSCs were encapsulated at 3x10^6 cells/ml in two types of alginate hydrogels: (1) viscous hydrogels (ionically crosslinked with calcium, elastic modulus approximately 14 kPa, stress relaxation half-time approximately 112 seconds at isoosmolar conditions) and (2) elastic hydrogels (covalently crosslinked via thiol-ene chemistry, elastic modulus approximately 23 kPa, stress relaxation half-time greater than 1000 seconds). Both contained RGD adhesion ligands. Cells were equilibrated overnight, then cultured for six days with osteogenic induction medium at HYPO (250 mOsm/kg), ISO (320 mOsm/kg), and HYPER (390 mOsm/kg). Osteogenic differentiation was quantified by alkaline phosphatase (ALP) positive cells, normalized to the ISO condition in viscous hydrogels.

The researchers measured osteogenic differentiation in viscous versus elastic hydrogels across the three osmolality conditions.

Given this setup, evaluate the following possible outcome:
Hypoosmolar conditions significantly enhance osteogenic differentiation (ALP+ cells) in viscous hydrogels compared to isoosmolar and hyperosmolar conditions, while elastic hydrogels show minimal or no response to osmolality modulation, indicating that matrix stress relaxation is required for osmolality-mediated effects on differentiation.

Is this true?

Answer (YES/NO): NO